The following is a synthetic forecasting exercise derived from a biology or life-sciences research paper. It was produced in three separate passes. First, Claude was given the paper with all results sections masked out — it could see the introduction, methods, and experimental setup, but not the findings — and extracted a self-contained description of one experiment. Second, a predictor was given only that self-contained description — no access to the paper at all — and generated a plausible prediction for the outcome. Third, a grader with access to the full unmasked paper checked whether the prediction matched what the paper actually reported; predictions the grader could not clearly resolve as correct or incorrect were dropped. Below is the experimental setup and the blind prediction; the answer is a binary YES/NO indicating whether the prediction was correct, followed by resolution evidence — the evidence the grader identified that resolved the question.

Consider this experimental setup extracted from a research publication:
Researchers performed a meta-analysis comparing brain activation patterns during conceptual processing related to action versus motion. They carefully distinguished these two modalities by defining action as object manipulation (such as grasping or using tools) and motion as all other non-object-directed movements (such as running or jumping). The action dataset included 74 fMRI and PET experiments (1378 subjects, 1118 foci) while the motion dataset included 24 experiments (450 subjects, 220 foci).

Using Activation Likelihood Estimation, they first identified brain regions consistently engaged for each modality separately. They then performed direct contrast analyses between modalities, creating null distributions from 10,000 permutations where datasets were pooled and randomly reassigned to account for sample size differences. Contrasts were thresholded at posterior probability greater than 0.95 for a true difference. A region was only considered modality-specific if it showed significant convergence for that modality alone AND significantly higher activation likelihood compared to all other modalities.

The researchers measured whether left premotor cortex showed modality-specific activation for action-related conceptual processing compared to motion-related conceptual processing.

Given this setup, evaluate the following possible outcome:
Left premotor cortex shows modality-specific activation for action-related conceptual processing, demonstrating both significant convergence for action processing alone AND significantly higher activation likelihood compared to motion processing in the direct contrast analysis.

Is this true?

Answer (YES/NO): NO